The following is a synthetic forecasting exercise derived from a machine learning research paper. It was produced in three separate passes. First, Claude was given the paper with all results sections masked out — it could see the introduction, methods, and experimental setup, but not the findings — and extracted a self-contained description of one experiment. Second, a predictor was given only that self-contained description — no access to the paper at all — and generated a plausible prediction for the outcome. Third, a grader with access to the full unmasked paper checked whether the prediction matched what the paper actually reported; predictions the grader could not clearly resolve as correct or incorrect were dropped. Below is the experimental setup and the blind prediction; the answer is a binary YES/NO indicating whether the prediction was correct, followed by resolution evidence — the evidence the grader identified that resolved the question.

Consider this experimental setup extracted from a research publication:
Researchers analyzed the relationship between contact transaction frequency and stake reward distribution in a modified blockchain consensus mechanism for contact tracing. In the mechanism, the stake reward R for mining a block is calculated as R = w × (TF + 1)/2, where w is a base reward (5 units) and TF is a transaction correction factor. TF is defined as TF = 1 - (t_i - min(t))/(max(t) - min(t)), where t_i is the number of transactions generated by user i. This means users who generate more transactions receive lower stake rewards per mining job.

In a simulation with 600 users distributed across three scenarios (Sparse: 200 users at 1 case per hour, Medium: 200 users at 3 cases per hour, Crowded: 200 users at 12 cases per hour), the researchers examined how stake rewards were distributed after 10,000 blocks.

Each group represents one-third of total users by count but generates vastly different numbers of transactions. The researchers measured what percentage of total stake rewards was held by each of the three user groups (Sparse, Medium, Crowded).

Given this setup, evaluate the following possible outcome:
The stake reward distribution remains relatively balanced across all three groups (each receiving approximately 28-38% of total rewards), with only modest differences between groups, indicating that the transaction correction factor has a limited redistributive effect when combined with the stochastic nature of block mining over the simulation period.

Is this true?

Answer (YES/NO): NO